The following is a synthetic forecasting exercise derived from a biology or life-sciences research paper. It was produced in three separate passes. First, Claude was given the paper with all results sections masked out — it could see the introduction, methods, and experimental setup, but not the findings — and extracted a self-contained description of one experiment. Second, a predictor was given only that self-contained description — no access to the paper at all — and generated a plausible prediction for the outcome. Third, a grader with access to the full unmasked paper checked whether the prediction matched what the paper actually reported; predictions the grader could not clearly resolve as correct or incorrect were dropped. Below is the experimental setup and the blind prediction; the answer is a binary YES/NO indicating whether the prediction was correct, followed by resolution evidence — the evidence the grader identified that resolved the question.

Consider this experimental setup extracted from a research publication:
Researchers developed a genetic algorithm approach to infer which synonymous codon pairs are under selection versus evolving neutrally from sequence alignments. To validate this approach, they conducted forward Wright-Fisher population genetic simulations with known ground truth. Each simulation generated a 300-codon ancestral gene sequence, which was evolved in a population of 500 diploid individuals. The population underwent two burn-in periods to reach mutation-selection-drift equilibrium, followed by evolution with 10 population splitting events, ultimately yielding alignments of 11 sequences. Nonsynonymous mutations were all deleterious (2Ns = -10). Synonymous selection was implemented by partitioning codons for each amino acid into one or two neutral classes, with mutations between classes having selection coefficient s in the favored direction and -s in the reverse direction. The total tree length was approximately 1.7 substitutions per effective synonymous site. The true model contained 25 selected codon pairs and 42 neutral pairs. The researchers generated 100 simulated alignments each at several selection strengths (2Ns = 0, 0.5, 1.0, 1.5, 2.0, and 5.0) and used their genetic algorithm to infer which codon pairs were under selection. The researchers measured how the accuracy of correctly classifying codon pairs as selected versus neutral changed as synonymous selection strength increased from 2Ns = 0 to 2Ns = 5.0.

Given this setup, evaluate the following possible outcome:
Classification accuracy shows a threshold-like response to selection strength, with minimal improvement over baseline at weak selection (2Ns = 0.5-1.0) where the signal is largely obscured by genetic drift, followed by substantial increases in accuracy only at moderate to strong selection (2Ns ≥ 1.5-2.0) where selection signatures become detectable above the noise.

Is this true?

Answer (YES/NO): NO